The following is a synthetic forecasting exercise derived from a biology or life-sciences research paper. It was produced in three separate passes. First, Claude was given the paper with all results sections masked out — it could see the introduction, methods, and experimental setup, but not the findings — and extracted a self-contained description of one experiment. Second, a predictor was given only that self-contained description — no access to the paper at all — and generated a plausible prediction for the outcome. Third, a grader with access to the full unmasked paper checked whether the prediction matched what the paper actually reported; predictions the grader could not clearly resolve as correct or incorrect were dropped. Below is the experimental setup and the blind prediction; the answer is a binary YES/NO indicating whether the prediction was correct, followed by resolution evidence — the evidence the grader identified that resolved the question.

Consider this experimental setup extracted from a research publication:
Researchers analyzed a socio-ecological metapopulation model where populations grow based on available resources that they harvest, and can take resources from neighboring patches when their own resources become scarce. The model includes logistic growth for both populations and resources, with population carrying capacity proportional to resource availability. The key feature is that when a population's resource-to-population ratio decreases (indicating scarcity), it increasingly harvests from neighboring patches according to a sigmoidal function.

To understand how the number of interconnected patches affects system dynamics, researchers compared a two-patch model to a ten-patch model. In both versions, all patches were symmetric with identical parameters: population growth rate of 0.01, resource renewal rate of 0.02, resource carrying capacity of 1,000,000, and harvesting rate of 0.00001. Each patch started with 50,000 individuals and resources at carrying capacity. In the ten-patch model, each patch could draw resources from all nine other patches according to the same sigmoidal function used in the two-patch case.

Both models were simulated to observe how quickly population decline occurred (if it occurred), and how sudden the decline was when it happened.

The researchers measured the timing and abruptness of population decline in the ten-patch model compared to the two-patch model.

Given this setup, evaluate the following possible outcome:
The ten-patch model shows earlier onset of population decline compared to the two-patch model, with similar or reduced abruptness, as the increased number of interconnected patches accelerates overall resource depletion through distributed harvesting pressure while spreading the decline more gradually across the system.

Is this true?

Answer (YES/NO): NO